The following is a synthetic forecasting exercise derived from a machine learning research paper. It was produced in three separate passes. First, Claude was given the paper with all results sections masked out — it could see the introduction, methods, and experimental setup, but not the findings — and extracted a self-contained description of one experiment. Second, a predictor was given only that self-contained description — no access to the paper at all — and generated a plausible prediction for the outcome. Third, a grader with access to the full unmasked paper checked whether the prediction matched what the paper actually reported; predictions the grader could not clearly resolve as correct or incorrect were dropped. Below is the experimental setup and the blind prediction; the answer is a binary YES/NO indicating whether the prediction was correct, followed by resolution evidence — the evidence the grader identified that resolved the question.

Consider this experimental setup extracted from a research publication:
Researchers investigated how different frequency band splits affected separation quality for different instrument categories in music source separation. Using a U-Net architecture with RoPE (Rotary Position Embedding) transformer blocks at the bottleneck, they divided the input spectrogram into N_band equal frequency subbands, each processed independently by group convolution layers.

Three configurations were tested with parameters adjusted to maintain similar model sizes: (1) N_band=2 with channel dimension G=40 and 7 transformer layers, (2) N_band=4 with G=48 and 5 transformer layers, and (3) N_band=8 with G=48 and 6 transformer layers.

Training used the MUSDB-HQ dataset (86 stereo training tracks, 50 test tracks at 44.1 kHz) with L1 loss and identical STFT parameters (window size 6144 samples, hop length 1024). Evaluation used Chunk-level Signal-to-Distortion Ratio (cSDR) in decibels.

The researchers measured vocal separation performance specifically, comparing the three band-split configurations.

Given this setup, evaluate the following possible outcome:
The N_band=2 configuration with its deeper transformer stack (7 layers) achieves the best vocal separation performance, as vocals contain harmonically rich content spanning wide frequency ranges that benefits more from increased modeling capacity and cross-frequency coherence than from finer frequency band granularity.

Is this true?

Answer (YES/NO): YES